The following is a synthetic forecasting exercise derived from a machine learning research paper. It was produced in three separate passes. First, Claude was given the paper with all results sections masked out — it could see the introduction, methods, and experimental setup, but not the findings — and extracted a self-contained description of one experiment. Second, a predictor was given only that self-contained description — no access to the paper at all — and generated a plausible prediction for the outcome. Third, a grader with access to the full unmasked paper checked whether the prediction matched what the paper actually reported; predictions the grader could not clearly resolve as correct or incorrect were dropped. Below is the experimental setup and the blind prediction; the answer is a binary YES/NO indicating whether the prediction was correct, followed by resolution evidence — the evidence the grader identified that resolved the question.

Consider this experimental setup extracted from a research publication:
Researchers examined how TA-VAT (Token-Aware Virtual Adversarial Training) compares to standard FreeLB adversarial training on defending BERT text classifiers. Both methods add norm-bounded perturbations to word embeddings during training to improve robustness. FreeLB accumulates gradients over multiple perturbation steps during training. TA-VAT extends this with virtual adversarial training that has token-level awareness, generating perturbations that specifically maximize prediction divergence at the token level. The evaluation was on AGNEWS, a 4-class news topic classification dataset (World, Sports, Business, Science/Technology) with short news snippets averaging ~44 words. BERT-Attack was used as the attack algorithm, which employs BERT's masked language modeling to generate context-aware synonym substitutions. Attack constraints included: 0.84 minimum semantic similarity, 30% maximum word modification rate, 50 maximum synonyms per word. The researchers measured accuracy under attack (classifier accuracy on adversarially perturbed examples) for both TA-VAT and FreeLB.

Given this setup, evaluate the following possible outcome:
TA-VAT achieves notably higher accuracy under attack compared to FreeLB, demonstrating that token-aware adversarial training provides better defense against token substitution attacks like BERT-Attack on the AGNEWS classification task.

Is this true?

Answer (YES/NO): NO